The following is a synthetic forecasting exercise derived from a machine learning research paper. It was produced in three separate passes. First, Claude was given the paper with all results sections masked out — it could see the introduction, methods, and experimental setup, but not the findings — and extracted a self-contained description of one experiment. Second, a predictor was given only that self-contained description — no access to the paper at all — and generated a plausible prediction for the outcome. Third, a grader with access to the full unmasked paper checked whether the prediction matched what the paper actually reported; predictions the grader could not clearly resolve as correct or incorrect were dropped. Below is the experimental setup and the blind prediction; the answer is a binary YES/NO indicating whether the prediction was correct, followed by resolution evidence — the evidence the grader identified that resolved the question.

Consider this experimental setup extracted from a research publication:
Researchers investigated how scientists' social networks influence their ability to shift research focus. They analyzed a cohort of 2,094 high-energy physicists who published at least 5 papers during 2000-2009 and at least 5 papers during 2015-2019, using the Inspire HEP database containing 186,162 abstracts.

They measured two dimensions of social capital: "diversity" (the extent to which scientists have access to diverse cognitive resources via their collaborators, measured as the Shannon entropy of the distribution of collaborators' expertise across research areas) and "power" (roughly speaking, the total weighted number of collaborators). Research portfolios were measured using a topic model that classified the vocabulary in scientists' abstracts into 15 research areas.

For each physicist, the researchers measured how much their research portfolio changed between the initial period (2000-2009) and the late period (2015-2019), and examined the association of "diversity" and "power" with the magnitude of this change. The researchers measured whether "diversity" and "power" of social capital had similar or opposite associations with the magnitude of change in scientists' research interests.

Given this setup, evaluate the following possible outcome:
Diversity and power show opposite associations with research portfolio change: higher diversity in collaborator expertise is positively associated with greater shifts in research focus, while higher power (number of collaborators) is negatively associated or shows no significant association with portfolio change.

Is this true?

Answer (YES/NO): YES